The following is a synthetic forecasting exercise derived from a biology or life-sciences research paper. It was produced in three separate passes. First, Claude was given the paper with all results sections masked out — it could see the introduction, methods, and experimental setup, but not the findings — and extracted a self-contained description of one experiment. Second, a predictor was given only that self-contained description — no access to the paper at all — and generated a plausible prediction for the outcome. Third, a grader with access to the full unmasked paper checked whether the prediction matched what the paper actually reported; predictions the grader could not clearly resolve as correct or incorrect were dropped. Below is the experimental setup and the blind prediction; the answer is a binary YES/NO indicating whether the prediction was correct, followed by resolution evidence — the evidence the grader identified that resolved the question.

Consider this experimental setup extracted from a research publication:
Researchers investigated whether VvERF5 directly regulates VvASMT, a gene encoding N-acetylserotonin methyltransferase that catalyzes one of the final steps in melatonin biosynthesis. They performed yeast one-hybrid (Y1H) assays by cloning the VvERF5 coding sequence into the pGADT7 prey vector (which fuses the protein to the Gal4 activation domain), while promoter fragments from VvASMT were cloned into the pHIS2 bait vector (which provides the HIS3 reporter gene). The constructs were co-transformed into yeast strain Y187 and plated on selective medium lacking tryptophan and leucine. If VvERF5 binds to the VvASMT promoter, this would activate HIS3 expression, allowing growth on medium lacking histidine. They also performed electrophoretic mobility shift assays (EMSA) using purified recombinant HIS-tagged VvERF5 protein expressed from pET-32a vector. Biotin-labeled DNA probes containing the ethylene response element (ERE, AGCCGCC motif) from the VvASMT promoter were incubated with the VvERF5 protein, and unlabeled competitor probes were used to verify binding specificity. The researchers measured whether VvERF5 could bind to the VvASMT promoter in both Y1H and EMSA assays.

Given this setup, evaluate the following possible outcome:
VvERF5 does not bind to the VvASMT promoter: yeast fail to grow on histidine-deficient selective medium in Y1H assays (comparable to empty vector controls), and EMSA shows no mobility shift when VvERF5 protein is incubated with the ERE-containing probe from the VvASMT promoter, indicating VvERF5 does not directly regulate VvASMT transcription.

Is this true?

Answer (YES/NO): NO